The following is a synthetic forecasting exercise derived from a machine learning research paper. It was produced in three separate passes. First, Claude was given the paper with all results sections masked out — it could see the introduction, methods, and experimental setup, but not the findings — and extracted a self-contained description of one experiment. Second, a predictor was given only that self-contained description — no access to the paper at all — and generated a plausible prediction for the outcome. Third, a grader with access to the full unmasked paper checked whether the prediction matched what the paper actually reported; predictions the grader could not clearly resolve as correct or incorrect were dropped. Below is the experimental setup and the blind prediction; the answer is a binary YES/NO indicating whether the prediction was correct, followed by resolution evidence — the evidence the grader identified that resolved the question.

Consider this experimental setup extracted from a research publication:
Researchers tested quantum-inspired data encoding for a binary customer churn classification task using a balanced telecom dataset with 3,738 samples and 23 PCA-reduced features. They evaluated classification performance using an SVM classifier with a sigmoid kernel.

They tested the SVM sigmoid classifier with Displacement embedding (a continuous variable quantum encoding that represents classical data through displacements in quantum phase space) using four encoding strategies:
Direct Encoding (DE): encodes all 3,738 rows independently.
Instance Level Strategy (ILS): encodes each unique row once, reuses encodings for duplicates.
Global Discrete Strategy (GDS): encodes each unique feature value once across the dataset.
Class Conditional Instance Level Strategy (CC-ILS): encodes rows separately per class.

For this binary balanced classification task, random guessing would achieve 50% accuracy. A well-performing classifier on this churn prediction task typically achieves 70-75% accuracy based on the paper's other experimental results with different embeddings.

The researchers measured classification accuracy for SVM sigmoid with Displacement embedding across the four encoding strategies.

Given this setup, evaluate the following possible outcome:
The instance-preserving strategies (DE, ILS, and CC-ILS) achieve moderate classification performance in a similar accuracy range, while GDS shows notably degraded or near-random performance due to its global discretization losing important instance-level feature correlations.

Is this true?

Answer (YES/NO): NO